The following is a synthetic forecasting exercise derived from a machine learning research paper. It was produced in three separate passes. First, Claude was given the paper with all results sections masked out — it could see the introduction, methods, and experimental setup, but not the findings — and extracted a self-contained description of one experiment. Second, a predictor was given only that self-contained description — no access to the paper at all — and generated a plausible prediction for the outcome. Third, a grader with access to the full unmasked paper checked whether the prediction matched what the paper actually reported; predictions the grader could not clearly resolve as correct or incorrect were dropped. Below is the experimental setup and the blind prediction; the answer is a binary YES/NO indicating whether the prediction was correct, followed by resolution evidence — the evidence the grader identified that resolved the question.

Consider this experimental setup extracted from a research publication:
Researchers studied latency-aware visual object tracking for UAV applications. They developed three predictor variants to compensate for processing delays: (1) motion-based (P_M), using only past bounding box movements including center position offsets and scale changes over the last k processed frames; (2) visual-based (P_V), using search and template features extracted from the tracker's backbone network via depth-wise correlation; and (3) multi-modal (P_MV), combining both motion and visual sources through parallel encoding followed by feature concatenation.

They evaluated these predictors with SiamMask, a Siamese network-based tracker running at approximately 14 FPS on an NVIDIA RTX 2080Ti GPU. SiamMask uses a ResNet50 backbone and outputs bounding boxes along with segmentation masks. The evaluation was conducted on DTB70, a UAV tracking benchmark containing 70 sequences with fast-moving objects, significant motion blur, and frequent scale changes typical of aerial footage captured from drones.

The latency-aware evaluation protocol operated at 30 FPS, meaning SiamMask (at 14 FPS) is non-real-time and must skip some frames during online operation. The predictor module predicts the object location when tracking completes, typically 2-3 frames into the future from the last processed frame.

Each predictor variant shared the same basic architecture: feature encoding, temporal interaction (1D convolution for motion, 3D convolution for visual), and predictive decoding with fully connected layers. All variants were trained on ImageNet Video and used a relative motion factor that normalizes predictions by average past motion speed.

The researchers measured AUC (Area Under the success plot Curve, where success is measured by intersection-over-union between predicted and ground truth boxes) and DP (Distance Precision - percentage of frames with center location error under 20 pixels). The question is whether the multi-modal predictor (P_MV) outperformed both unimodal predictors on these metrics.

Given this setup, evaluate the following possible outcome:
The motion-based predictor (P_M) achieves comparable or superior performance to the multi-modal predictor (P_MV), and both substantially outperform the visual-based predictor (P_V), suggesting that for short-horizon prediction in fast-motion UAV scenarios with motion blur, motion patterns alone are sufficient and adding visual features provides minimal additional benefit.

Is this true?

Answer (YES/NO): NO